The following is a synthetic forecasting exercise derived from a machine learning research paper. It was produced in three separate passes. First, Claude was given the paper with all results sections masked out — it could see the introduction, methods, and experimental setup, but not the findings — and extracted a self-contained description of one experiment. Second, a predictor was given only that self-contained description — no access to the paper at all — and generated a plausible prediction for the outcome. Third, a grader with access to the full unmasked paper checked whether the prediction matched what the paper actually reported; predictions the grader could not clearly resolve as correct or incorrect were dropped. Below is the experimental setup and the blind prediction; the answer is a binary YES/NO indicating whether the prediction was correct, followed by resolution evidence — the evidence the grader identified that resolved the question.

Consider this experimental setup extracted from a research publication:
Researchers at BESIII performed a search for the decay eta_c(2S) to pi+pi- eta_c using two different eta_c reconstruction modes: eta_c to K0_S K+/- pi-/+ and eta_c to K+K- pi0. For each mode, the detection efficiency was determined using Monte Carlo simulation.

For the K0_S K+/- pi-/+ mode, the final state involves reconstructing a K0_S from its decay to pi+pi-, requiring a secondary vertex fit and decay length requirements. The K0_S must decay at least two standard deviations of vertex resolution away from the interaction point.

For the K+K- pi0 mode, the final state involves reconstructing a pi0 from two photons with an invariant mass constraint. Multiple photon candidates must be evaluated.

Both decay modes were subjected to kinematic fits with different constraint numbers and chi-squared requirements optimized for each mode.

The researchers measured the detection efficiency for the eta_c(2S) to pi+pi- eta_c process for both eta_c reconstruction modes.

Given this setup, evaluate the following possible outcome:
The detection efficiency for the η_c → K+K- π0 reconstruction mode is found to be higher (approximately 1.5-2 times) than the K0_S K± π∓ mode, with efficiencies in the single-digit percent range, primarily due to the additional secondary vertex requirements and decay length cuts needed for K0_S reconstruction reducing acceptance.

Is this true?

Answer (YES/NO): NO